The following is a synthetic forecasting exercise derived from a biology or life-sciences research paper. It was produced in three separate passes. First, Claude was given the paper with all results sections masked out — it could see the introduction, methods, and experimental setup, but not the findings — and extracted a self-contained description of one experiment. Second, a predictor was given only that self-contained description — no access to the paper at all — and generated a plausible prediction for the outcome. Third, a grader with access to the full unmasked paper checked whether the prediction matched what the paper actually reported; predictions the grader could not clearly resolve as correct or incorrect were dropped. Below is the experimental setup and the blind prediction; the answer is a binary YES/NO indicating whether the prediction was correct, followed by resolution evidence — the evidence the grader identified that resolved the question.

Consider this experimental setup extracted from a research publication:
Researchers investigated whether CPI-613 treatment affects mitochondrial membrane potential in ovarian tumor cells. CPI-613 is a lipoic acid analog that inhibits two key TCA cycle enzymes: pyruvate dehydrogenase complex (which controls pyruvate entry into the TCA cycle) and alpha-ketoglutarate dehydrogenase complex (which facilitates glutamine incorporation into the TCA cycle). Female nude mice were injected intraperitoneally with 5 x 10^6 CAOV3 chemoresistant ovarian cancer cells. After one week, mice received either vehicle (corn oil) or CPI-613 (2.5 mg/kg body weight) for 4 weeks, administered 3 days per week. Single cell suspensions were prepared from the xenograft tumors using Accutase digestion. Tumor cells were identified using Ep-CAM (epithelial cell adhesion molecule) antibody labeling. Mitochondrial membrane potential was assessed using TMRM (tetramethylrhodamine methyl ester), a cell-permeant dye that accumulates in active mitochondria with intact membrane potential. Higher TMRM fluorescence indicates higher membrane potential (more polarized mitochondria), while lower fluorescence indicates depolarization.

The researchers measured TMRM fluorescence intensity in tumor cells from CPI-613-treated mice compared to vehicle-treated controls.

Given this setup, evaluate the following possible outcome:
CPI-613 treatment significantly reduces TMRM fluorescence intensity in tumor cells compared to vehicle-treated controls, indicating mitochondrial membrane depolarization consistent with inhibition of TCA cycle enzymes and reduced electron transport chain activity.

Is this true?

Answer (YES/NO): YES